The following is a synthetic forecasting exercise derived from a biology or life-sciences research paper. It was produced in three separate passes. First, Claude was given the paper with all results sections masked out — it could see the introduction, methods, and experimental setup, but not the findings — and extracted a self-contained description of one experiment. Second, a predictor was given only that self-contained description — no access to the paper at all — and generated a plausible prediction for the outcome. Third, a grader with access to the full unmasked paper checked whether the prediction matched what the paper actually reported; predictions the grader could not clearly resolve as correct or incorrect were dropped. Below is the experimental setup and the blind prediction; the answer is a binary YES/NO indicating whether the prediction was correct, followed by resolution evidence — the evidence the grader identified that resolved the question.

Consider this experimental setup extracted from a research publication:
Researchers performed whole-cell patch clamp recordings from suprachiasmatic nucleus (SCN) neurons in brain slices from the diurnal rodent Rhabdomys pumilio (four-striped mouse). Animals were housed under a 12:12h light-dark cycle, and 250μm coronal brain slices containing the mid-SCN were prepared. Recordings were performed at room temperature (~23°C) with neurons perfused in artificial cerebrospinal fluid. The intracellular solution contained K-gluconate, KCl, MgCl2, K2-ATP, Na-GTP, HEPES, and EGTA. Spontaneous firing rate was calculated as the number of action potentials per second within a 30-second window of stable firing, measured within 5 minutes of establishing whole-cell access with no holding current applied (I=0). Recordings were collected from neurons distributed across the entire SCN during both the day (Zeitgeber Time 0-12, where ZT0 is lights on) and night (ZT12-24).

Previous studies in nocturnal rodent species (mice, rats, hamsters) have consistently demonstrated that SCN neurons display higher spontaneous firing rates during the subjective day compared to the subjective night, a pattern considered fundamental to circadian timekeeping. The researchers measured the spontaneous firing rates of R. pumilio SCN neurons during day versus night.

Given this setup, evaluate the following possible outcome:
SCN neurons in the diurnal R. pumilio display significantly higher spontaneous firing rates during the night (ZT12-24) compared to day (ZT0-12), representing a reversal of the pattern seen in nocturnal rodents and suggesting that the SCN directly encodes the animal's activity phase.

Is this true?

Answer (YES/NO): NO